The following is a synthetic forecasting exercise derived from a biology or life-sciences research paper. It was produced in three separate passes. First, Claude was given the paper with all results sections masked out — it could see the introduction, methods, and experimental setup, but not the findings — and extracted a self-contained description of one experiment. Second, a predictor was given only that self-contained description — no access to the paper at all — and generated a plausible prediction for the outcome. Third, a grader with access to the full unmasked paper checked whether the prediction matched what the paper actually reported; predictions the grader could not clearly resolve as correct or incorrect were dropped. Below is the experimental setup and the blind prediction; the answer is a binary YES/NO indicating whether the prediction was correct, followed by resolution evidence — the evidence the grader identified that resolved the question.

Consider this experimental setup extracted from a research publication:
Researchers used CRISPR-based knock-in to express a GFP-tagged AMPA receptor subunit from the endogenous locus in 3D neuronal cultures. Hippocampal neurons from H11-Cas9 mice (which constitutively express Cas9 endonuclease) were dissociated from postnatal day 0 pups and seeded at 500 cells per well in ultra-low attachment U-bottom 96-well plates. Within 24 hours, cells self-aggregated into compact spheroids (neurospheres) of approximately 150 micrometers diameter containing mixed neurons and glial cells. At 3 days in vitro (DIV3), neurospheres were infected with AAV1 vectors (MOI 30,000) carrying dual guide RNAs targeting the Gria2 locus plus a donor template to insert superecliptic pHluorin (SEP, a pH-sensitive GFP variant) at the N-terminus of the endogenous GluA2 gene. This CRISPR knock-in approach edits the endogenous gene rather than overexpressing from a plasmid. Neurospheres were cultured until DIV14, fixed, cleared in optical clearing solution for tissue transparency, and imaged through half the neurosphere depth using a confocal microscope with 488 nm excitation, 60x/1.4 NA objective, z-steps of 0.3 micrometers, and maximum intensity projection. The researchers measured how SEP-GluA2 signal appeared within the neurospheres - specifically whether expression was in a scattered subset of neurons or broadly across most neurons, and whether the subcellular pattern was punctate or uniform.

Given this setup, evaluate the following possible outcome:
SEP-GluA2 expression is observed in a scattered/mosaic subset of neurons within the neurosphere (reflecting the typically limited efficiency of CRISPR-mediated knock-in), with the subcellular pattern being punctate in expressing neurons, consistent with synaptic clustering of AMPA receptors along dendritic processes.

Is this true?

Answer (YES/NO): YES